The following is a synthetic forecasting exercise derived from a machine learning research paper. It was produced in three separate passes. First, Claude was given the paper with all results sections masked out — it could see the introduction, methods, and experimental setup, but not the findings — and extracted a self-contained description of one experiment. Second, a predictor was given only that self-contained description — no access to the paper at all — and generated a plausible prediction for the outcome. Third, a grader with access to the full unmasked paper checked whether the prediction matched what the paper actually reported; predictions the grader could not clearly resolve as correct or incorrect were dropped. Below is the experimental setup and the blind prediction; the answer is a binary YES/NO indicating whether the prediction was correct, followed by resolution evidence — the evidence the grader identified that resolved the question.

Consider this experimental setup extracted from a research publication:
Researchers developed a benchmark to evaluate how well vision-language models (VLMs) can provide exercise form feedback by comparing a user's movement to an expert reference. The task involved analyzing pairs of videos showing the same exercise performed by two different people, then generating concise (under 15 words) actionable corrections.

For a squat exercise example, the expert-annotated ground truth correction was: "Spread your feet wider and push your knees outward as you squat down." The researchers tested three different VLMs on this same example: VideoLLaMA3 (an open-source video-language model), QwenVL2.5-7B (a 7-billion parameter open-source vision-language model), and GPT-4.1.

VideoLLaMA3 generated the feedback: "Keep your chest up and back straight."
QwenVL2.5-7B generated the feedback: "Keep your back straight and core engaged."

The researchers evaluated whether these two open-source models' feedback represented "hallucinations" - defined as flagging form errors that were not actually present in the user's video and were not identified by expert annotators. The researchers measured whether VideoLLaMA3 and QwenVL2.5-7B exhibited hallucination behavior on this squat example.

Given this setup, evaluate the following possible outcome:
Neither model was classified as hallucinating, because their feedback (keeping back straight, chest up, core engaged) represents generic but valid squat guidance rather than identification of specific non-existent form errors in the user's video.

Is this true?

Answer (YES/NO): NO